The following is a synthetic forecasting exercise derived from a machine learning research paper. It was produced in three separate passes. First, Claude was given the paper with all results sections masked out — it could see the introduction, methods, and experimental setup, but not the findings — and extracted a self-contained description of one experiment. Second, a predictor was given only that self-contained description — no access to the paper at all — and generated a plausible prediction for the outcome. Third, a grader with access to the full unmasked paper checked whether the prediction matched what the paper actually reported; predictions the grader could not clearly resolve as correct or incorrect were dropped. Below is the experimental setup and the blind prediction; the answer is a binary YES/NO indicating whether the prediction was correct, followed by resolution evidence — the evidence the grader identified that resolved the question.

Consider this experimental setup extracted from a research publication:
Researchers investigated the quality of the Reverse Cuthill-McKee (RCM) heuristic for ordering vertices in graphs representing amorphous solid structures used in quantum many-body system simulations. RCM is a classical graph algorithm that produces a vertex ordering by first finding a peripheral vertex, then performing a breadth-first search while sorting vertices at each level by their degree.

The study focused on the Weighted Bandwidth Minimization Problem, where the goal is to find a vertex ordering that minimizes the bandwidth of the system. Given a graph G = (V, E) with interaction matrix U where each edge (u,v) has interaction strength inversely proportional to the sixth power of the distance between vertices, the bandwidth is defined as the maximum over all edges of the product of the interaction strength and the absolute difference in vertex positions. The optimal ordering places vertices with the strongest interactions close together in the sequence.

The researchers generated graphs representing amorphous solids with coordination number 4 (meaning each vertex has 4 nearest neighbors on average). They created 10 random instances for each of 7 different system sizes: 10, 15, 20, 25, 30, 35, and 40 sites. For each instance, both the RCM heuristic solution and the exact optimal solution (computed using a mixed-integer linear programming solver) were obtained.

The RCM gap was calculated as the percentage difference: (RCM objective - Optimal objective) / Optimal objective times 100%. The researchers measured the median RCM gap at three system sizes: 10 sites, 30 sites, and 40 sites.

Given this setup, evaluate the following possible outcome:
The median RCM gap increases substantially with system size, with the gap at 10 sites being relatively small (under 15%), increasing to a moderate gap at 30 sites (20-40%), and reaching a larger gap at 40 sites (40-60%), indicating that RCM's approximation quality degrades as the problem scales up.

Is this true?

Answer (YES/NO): NO